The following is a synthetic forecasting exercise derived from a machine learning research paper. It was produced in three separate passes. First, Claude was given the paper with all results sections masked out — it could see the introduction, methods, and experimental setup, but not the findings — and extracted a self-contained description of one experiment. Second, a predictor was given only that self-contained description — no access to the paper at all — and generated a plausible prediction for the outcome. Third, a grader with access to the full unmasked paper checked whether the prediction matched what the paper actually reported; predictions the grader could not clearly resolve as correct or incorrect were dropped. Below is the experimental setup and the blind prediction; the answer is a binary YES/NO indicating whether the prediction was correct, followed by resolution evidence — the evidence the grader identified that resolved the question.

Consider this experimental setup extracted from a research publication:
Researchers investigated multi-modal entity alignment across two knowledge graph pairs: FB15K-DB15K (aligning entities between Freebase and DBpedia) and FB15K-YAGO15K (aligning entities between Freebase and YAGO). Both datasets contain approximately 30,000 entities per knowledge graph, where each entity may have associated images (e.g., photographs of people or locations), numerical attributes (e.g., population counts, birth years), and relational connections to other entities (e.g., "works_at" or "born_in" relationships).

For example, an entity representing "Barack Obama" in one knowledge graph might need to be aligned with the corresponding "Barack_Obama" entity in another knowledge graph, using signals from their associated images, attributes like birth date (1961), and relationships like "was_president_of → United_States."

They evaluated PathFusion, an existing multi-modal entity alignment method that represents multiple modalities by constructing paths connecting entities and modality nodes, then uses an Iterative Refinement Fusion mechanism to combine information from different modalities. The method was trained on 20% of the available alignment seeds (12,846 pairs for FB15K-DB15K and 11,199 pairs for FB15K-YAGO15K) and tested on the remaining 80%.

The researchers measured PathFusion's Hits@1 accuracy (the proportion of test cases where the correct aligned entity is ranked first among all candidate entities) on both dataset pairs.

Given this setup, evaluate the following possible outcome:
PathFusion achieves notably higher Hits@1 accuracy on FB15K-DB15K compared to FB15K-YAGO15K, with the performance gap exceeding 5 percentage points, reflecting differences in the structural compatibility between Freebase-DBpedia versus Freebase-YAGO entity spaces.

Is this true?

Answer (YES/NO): NO